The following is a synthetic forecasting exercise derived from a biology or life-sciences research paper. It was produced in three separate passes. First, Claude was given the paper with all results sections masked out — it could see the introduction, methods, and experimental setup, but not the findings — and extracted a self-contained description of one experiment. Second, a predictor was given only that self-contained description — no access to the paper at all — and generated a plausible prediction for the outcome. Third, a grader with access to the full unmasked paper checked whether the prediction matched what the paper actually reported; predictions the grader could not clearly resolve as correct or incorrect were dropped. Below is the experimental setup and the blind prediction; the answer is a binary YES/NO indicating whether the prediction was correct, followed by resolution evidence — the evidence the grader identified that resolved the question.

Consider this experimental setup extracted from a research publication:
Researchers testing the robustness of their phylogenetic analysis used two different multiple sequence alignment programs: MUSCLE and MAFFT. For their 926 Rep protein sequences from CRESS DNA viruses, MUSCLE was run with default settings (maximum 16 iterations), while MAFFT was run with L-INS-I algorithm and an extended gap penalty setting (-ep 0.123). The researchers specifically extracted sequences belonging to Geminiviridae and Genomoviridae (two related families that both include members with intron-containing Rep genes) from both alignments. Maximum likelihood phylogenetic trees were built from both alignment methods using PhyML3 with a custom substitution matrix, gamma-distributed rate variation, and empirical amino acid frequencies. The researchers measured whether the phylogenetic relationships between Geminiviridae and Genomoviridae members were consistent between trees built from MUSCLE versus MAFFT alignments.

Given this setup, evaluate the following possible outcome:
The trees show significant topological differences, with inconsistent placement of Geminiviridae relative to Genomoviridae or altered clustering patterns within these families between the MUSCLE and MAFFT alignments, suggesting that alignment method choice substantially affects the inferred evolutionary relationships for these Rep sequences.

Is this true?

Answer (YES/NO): NO